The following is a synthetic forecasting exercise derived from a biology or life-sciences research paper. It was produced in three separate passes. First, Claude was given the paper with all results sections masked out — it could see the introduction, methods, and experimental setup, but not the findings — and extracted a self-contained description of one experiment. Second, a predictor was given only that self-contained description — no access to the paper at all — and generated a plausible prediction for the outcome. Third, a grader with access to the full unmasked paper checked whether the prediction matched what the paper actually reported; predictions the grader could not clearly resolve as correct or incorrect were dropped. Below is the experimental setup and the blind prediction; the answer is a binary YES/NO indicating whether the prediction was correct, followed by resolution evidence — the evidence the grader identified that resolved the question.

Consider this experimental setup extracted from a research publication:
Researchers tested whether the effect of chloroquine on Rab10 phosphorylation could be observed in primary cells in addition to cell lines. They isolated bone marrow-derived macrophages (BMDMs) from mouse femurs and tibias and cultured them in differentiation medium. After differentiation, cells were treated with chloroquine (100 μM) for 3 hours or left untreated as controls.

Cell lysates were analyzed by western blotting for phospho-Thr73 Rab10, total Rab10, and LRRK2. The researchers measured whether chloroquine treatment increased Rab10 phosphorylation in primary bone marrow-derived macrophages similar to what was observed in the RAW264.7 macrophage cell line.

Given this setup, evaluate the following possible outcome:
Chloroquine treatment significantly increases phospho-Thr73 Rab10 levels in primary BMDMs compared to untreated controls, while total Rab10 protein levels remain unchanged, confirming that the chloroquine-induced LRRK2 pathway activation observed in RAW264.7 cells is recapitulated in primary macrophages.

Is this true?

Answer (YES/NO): YES